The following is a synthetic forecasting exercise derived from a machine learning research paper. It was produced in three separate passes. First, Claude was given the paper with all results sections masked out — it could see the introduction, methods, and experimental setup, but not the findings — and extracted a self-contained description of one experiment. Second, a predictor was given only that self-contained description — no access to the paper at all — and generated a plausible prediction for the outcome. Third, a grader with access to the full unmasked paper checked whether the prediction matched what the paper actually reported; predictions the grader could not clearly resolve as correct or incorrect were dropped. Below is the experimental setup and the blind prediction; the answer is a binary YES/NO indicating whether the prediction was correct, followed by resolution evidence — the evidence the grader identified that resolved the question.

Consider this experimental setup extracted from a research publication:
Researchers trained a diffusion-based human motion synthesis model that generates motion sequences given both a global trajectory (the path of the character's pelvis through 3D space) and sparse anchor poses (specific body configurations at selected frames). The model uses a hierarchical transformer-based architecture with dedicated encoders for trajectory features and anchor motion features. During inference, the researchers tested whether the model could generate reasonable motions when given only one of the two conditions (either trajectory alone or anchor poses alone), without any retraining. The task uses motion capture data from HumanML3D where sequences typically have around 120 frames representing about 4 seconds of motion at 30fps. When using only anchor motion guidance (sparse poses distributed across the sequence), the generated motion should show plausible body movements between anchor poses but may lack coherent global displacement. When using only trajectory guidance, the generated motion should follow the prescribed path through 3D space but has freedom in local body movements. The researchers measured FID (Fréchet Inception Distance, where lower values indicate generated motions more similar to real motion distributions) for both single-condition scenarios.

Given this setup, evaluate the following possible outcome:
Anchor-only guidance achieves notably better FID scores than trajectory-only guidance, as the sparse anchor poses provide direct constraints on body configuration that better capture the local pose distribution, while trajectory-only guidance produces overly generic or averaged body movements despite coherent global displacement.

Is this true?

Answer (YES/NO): YES